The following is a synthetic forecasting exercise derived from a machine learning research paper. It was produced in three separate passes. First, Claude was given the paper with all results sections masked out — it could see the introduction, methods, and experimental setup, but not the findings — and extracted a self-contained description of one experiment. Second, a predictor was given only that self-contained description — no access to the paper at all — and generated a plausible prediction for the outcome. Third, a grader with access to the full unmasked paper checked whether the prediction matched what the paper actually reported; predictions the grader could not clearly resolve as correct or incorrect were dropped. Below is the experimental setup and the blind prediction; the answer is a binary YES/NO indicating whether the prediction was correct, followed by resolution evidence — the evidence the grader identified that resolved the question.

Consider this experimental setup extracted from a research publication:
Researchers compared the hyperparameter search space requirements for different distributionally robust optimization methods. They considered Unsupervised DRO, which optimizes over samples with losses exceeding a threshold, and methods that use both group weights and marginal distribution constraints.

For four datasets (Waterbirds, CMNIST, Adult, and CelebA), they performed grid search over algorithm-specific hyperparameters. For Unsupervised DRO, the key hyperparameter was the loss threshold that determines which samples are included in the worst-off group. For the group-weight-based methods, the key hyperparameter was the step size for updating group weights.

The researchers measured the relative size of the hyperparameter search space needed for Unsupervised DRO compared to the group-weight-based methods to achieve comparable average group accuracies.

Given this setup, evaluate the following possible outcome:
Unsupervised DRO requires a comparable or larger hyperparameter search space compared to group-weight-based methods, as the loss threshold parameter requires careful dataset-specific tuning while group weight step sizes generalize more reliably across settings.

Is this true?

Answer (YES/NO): YES